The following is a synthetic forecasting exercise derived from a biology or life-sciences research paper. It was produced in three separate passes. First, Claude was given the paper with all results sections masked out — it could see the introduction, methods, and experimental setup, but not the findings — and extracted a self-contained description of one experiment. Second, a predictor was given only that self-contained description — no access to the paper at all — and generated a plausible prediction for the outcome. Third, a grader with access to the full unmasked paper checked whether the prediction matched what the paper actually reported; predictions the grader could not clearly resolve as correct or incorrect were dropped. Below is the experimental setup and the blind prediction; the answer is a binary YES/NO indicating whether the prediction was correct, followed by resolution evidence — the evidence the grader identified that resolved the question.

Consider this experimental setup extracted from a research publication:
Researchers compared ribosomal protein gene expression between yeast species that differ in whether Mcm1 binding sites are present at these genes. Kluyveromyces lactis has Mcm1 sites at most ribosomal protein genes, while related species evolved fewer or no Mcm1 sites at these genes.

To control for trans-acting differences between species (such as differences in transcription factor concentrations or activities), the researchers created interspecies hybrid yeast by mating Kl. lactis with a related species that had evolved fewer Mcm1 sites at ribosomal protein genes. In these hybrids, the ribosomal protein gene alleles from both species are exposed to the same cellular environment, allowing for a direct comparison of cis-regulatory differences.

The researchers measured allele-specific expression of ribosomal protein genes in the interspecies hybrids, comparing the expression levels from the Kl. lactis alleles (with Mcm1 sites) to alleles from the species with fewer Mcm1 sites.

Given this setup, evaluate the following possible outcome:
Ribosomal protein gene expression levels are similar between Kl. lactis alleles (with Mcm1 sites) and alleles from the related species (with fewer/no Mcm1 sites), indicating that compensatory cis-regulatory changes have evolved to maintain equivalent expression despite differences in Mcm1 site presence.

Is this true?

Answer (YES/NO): NO